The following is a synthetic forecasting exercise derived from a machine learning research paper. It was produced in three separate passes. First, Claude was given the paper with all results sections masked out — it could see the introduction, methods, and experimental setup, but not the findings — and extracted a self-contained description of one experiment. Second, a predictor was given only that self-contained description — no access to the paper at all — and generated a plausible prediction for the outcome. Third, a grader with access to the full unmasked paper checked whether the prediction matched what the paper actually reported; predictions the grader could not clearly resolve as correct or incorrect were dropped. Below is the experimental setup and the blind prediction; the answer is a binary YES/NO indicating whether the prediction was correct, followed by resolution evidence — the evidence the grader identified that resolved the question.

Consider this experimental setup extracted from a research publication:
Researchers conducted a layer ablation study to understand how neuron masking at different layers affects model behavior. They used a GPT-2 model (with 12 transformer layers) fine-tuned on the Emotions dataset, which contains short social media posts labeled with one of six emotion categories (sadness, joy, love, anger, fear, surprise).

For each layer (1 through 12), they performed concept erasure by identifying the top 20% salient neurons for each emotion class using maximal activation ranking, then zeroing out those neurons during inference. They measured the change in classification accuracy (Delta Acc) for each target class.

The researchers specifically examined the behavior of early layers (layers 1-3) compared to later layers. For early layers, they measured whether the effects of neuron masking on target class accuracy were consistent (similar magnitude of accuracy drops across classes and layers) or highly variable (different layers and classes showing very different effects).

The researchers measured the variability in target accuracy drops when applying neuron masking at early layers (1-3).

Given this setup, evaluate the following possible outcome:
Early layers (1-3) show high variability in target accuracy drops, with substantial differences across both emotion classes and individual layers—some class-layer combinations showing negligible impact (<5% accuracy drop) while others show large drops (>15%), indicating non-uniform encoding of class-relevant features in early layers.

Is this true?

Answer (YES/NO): YES